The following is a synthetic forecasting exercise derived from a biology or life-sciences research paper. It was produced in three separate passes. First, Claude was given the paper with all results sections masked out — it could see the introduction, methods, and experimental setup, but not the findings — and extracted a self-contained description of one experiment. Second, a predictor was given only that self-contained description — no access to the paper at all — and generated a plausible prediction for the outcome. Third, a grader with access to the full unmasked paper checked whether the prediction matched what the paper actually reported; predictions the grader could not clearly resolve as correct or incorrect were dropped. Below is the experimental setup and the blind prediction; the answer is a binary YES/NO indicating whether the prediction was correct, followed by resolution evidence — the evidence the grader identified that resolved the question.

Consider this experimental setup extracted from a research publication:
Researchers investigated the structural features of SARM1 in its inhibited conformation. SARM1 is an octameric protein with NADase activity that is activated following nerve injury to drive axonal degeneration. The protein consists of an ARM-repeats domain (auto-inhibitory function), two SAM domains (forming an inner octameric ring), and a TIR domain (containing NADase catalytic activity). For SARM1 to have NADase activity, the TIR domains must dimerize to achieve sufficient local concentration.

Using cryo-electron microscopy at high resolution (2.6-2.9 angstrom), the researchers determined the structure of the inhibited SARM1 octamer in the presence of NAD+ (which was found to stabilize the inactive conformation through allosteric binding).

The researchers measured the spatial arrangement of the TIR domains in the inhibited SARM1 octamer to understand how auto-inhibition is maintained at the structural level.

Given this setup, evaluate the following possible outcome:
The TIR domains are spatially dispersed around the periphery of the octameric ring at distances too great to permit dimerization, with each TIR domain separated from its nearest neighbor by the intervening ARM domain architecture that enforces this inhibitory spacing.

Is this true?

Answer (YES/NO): NO